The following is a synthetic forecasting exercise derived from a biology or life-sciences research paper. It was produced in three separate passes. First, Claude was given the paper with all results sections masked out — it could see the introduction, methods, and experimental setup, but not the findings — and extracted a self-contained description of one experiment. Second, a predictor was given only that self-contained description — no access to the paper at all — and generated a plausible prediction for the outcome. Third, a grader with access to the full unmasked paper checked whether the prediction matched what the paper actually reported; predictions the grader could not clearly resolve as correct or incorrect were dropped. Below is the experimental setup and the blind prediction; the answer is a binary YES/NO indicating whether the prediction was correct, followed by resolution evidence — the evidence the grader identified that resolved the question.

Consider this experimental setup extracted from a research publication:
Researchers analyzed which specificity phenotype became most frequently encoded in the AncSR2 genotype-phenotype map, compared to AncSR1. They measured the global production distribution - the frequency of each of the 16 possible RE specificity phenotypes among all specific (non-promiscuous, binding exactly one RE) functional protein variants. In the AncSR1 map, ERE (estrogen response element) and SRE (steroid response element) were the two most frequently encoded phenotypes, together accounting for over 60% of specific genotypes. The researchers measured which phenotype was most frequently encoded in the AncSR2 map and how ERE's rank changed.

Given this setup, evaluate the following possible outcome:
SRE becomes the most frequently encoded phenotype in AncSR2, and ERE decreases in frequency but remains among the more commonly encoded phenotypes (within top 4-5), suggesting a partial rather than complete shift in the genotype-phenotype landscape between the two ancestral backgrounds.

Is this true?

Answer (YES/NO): NO